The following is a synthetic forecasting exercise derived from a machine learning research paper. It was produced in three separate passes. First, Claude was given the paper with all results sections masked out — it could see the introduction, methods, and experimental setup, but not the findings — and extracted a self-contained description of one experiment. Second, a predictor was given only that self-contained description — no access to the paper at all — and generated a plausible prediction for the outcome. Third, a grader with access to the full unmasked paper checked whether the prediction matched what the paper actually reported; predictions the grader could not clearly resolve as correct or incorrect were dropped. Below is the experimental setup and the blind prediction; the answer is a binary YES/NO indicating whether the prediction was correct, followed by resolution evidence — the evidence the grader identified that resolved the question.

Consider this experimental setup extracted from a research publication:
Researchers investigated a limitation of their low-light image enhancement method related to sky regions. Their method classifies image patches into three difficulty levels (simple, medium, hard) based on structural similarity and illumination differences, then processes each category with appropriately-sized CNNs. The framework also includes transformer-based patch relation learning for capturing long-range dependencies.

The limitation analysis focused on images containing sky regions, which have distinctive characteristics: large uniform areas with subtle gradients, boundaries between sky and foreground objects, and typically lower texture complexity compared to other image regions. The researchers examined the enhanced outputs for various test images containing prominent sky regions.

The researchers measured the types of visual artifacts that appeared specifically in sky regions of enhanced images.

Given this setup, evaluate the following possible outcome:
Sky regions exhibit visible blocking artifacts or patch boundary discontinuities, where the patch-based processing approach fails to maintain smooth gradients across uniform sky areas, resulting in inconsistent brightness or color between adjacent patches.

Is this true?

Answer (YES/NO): NO